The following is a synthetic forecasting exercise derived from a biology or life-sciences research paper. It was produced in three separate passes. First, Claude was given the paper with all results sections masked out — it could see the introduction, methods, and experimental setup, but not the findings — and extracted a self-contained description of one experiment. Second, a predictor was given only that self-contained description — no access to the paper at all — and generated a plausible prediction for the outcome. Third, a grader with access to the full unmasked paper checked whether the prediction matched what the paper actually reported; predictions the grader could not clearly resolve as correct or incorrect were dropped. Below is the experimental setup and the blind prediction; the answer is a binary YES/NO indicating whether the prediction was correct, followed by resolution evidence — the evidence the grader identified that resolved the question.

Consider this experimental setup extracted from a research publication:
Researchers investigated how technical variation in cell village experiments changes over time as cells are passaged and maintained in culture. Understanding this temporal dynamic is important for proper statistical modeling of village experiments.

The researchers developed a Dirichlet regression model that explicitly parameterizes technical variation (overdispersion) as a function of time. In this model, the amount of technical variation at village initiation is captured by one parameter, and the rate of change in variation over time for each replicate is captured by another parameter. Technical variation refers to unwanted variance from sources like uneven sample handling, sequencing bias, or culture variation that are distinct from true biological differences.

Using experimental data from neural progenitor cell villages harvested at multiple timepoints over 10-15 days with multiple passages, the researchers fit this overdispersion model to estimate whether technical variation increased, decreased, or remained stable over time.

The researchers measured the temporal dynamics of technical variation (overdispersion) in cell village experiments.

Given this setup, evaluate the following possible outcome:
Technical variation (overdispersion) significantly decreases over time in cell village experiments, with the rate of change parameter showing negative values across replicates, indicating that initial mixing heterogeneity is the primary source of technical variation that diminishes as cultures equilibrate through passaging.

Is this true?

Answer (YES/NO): NO